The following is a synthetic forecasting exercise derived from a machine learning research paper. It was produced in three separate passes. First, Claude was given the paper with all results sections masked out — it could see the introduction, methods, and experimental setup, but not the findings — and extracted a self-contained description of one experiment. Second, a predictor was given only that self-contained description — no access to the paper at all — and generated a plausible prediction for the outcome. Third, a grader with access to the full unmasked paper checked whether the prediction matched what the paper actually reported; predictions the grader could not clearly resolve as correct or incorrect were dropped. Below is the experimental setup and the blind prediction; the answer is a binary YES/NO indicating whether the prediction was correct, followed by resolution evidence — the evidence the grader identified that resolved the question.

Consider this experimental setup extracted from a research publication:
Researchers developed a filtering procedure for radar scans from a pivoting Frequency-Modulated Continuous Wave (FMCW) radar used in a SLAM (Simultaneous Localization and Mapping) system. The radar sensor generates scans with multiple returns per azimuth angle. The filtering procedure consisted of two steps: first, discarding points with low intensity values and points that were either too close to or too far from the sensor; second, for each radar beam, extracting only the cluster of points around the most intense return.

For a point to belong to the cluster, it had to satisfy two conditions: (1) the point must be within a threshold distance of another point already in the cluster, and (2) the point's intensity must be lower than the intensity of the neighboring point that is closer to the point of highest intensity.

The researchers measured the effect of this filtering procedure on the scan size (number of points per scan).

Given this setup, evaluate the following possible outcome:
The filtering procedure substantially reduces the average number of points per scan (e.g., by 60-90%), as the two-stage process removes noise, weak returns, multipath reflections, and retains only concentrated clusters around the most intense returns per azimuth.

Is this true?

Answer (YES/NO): YES